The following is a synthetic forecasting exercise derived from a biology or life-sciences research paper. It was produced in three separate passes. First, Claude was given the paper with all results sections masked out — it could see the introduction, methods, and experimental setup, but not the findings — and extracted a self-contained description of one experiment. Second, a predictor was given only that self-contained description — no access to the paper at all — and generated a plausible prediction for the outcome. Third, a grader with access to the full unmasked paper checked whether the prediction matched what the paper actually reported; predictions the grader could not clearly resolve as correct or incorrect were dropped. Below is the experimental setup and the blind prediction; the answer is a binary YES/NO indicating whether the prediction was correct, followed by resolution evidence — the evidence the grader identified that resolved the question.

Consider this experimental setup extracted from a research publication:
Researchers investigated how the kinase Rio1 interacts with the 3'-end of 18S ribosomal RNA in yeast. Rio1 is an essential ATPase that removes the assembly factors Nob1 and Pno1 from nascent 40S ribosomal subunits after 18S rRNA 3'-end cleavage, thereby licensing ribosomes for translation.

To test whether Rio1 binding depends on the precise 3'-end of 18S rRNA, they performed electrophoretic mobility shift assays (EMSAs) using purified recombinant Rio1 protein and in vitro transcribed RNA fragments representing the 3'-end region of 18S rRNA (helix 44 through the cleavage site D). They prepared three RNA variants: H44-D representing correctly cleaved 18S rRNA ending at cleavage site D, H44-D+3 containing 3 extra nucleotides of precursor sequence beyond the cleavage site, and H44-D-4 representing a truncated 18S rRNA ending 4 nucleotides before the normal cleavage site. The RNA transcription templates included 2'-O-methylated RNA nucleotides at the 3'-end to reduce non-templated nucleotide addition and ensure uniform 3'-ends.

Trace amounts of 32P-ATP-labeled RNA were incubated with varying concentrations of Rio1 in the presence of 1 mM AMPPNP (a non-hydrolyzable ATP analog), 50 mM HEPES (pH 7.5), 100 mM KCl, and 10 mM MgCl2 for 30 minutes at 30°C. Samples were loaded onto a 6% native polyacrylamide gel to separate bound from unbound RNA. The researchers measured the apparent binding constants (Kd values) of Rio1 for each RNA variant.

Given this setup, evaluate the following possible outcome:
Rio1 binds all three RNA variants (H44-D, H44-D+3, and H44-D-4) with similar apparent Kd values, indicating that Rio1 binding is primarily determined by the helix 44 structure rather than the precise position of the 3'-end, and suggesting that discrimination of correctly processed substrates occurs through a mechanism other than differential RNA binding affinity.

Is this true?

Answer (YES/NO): NO